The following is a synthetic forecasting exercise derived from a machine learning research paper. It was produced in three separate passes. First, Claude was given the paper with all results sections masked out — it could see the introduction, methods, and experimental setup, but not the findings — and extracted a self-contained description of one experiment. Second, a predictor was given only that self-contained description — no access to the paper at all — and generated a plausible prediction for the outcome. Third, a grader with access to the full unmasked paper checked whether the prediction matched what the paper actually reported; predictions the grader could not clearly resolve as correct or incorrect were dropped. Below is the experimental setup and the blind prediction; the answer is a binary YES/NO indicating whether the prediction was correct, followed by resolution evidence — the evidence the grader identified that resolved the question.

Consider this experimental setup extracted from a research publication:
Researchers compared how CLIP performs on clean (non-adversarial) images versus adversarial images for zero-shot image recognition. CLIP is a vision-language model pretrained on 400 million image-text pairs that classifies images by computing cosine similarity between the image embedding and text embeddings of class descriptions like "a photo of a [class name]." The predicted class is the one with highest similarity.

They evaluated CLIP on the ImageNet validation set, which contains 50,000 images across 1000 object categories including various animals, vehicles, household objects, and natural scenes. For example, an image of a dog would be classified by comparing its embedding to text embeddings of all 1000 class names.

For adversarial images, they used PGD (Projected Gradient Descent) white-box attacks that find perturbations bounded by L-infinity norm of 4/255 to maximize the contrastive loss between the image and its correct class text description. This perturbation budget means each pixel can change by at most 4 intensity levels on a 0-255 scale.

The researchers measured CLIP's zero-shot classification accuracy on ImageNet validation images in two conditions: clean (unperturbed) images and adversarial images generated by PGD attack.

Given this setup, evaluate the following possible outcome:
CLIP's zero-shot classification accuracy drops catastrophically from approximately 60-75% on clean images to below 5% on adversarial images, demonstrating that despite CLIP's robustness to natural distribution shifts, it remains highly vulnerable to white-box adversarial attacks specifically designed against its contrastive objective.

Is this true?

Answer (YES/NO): YES